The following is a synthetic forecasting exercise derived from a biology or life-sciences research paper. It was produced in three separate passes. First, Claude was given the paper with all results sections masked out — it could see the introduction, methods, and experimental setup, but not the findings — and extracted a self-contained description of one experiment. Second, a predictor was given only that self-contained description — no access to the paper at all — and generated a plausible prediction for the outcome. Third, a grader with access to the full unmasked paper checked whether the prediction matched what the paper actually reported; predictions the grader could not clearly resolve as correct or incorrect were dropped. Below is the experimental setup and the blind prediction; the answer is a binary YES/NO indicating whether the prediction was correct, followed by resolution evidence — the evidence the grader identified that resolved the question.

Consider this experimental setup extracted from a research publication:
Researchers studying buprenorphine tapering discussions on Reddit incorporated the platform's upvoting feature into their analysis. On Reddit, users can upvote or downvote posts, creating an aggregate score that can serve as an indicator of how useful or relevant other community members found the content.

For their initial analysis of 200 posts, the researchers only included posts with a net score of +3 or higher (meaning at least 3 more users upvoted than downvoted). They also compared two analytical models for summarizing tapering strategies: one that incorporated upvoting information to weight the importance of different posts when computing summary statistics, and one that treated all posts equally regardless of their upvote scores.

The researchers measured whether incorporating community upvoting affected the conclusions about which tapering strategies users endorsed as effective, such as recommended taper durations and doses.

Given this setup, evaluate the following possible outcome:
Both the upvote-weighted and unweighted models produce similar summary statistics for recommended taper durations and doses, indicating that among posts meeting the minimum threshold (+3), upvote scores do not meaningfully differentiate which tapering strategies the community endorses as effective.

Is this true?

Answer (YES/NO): NO